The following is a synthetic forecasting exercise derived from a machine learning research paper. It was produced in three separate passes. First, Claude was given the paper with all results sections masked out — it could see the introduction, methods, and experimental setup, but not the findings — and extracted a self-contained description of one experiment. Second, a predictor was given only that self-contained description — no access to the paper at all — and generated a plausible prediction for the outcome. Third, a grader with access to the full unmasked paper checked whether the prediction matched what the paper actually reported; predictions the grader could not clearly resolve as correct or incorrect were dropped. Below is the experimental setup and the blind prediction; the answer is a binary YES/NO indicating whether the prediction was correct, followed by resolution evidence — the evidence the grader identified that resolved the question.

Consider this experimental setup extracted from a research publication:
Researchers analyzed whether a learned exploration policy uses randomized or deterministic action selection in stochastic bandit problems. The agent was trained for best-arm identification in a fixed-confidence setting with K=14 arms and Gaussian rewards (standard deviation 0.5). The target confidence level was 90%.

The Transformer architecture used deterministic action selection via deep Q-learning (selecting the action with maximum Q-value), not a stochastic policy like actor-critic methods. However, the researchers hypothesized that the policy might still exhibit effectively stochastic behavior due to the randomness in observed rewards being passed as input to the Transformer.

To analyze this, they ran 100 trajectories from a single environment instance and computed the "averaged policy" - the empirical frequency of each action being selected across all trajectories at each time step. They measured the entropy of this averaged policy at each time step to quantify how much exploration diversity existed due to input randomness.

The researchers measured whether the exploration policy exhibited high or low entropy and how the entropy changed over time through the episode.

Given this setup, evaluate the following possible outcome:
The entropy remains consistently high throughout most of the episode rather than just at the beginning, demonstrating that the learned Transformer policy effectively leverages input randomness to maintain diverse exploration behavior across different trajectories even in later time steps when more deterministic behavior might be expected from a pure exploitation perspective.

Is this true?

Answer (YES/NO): NO